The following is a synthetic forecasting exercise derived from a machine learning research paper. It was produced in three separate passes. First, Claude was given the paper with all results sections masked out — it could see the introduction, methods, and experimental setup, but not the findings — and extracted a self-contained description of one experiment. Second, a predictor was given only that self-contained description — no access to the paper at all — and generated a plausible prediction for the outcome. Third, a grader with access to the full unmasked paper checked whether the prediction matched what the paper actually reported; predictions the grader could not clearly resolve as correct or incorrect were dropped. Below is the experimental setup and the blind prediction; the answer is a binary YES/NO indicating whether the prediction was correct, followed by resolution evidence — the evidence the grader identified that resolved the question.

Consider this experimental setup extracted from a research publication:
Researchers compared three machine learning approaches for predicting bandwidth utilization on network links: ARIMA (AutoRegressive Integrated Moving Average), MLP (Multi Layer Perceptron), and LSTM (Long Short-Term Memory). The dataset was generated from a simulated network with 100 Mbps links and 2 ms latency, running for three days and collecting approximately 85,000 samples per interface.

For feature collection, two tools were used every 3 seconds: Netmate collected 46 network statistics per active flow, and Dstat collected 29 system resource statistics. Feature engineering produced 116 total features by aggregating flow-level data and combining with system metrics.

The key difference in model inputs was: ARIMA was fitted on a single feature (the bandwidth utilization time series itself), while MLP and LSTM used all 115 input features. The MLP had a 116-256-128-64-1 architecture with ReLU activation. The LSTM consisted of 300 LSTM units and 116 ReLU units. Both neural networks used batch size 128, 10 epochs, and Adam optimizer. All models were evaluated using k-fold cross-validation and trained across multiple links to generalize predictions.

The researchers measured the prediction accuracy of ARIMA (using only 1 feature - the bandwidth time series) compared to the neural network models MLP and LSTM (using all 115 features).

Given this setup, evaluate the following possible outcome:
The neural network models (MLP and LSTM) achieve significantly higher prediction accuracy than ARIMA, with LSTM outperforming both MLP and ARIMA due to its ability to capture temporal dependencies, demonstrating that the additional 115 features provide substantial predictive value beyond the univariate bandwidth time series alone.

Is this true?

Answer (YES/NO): YES